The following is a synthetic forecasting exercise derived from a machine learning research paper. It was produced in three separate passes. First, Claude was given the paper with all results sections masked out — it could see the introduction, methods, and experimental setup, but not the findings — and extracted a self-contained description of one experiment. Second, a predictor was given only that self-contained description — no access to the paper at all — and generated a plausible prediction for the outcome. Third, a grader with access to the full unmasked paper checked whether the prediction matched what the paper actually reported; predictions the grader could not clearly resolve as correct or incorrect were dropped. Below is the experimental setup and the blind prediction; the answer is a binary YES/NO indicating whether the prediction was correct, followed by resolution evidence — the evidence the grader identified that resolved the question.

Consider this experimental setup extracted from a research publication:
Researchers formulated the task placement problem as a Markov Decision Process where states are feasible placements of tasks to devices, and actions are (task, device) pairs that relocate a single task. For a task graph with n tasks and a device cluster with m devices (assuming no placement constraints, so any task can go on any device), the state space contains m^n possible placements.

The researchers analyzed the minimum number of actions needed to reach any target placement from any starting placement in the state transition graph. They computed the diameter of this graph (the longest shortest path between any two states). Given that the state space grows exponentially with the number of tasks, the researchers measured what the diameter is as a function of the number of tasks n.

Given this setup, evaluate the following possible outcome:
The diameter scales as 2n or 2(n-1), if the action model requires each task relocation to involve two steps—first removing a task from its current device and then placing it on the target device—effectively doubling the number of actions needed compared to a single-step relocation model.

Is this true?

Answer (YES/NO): NO